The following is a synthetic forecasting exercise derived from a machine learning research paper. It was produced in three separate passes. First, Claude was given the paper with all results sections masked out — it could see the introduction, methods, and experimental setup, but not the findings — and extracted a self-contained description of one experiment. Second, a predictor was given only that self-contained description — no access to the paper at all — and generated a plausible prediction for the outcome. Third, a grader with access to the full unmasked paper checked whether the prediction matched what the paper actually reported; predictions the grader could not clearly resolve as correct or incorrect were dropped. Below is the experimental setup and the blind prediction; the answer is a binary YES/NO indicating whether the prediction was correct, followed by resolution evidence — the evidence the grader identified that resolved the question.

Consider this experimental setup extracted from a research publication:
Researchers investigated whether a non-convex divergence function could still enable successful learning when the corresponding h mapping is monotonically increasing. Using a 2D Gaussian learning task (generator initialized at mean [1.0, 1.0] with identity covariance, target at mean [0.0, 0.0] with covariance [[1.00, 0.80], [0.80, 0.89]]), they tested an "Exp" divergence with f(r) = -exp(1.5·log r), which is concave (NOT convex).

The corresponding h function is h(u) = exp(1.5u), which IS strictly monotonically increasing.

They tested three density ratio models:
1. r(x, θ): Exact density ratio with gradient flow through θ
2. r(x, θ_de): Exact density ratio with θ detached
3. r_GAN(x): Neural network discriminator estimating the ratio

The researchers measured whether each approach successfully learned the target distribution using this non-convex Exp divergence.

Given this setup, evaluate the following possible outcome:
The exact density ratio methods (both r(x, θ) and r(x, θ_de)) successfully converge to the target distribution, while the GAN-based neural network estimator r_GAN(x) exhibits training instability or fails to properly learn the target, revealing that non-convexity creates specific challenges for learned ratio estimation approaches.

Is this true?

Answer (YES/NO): NO